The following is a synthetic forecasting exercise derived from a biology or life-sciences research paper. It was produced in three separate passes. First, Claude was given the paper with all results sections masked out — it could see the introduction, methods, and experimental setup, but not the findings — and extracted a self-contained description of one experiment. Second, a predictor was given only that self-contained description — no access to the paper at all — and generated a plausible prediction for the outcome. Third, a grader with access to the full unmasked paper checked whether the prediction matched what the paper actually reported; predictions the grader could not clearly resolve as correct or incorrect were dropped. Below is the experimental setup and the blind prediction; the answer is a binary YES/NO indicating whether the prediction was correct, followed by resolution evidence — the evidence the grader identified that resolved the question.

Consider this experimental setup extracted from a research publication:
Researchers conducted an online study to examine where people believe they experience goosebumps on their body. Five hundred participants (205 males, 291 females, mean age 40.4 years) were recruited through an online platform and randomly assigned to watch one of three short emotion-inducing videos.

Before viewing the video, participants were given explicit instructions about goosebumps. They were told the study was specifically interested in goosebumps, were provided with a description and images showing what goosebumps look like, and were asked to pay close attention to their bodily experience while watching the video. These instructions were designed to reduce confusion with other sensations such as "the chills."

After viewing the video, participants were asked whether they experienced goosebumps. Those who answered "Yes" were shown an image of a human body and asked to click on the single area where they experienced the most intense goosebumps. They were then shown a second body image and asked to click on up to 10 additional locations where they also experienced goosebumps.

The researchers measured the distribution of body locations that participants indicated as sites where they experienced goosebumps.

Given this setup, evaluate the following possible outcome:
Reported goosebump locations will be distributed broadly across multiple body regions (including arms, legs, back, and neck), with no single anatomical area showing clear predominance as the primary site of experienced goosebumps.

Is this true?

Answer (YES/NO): NO